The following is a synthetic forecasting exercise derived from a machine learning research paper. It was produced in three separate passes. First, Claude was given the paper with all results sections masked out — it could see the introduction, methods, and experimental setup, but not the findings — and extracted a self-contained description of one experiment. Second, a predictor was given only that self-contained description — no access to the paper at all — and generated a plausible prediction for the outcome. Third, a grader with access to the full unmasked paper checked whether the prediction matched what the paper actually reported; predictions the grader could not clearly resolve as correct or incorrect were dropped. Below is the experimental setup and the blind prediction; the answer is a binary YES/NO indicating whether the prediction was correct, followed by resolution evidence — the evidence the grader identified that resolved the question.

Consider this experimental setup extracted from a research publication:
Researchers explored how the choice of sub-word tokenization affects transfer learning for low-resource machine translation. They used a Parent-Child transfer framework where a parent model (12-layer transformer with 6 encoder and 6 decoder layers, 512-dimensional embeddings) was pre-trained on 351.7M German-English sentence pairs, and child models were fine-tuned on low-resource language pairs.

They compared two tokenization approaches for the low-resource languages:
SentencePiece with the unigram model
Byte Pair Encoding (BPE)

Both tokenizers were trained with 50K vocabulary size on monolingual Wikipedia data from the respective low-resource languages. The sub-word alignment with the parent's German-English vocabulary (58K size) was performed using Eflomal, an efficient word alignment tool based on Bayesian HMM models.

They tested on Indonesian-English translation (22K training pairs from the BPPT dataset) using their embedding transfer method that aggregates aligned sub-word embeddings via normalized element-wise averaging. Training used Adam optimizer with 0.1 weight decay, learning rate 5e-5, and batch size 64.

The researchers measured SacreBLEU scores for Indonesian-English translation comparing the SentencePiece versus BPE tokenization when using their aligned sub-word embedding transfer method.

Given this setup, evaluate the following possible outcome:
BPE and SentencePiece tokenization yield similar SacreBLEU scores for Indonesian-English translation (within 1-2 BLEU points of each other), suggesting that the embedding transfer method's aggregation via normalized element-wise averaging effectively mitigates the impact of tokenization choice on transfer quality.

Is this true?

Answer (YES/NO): YES